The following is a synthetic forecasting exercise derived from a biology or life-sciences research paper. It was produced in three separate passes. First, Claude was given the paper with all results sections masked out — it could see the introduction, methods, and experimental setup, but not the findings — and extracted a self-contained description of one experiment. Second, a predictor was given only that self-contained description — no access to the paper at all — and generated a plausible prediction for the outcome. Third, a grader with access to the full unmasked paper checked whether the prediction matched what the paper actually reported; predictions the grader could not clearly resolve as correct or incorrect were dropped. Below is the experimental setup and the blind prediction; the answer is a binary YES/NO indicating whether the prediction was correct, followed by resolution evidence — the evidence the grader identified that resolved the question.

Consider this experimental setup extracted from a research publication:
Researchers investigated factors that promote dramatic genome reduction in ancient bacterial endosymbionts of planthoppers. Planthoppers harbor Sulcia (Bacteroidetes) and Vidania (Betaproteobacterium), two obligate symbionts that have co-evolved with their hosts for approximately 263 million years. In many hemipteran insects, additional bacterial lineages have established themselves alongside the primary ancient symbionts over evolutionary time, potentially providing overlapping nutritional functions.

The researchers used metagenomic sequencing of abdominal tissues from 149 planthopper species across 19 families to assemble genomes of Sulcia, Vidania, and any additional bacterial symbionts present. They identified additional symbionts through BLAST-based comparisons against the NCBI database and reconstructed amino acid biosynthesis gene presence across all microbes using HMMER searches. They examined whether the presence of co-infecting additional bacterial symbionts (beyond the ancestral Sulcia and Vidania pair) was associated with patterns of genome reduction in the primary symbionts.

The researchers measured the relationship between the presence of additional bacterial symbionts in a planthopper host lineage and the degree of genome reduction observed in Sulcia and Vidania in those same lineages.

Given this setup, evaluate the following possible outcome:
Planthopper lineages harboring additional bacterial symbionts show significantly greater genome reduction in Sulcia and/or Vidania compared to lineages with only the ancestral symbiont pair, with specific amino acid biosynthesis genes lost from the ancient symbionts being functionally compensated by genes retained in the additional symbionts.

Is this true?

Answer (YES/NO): YES